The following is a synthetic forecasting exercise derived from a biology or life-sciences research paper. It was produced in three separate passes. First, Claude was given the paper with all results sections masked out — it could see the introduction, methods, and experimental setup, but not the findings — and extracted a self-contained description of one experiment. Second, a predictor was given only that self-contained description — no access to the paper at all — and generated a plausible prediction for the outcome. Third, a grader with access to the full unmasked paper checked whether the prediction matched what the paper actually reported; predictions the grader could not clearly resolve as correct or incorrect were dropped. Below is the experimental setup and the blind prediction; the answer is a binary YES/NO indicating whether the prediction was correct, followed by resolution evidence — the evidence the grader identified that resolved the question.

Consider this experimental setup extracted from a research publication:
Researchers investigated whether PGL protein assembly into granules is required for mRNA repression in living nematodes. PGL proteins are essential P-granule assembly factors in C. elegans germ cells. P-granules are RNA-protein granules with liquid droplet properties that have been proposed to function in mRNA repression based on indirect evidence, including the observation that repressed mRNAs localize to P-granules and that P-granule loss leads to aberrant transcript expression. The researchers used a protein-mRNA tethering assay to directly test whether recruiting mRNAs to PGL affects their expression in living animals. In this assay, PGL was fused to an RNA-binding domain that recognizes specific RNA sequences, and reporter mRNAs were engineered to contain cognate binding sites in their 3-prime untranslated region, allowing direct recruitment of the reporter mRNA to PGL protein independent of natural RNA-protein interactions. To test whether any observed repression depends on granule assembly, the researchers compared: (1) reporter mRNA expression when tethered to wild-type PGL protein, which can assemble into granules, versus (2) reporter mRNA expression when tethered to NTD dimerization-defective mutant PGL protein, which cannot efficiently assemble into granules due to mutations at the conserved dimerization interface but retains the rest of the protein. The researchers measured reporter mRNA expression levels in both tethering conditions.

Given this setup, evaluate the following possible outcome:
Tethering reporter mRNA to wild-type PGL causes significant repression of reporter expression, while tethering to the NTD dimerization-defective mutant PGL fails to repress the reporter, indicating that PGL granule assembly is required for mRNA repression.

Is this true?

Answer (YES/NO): YES